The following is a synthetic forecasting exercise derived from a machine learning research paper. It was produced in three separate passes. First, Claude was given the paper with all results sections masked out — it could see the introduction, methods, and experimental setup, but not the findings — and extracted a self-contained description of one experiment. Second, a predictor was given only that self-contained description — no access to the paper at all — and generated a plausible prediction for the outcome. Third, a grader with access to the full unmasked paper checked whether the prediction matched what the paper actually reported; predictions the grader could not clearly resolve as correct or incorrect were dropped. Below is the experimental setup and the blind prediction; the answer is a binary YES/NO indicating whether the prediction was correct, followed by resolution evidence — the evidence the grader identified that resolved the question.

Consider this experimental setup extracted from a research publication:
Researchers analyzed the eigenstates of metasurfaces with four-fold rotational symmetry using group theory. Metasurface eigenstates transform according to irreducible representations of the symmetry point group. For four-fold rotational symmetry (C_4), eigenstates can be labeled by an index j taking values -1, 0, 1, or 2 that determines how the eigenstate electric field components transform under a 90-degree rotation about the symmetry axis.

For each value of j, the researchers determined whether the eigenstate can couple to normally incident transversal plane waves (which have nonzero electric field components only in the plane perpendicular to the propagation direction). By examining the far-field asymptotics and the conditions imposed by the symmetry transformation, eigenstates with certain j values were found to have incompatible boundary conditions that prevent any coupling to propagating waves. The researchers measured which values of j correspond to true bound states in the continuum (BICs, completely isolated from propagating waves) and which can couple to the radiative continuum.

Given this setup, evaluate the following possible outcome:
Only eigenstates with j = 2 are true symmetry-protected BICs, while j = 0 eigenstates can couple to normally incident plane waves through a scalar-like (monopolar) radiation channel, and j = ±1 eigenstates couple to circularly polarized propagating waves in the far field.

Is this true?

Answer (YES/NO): NO